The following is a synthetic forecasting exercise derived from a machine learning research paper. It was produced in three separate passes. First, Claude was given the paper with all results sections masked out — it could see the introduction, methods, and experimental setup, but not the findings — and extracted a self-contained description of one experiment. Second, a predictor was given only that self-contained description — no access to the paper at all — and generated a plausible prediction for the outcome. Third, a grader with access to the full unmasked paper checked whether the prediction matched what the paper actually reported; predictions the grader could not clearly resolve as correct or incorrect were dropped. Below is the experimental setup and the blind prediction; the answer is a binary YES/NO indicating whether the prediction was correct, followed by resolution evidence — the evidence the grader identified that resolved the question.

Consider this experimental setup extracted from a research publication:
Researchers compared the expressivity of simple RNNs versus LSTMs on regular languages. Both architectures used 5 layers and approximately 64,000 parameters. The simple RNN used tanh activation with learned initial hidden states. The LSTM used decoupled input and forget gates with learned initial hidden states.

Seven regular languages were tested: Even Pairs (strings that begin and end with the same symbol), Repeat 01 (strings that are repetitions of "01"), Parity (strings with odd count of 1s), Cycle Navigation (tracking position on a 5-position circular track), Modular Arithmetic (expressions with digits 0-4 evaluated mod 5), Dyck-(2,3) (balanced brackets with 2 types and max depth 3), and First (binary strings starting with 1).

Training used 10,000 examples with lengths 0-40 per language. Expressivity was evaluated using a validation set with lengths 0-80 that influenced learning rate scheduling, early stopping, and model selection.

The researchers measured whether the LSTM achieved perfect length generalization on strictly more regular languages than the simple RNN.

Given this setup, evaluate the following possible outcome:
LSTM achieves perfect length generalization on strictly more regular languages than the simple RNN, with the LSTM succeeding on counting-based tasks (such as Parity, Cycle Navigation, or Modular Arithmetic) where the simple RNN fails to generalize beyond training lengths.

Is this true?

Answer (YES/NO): NO